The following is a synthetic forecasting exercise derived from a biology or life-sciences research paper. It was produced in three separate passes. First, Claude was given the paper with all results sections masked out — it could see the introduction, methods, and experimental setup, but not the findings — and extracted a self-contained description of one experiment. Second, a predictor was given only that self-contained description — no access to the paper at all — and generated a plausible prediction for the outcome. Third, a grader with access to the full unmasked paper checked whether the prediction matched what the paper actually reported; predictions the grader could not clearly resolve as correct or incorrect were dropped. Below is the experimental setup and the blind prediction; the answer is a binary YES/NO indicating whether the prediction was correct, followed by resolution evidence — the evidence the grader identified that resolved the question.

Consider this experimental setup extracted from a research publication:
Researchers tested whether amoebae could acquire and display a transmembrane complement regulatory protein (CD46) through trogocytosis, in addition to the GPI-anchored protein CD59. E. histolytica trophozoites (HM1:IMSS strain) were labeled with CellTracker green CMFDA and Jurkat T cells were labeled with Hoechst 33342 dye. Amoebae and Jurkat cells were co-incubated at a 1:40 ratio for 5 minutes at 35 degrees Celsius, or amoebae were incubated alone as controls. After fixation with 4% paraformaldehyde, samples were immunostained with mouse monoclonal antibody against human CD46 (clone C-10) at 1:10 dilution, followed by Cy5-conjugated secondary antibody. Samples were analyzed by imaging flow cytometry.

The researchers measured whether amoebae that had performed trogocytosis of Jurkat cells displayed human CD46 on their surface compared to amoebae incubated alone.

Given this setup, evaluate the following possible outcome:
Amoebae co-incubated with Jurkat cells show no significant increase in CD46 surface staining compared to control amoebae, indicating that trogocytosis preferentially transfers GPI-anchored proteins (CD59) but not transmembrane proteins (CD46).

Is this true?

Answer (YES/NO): NO